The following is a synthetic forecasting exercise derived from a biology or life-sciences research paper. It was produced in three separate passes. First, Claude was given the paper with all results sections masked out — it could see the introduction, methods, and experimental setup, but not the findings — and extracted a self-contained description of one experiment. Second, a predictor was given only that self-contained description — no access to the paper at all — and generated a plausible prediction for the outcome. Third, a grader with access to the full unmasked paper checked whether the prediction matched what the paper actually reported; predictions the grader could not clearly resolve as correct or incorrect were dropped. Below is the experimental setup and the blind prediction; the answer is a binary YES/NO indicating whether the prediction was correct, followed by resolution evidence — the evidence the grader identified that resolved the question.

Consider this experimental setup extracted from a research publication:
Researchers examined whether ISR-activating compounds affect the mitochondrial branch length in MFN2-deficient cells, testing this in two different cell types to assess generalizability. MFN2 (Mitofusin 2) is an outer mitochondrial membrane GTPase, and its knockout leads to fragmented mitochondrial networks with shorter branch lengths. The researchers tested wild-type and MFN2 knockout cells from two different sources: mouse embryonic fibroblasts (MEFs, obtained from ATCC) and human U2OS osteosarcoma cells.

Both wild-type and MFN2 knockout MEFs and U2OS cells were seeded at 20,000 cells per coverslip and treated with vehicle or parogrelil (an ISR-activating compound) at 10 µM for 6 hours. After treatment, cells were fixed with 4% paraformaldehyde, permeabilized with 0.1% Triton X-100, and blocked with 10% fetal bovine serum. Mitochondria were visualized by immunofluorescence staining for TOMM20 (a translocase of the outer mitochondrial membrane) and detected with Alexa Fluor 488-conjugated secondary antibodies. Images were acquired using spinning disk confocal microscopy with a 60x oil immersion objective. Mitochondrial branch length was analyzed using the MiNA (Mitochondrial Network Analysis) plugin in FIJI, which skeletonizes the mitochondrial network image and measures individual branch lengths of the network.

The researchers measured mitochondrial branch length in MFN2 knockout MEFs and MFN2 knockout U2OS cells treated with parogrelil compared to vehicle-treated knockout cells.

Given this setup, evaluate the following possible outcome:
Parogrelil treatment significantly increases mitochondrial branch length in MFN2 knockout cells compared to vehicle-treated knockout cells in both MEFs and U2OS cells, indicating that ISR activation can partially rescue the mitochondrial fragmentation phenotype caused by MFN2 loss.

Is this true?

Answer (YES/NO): YES